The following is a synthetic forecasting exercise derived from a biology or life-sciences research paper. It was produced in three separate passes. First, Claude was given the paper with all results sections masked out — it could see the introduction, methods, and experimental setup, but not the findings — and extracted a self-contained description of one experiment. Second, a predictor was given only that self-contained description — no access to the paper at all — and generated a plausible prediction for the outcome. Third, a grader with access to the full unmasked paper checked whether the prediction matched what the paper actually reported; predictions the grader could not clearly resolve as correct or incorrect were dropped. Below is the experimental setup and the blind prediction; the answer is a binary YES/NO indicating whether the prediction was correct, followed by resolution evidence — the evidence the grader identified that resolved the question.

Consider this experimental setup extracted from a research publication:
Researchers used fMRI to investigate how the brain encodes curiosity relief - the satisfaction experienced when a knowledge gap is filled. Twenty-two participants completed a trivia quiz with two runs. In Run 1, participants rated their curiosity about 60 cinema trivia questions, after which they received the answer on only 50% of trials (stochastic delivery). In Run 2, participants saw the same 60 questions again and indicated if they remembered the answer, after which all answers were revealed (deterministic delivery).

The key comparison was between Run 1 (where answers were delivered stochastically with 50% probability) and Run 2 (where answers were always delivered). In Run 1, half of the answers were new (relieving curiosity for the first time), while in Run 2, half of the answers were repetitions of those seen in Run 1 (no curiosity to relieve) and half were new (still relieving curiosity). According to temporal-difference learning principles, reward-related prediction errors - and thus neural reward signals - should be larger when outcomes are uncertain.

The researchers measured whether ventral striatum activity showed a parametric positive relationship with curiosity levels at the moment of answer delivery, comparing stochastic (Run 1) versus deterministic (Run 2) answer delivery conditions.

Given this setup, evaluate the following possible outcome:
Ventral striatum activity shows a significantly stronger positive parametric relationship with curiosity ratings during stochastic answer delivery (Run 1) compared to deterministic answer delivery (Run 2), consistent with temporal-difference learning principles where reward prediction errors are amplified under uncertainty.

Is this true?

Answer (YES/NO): YES